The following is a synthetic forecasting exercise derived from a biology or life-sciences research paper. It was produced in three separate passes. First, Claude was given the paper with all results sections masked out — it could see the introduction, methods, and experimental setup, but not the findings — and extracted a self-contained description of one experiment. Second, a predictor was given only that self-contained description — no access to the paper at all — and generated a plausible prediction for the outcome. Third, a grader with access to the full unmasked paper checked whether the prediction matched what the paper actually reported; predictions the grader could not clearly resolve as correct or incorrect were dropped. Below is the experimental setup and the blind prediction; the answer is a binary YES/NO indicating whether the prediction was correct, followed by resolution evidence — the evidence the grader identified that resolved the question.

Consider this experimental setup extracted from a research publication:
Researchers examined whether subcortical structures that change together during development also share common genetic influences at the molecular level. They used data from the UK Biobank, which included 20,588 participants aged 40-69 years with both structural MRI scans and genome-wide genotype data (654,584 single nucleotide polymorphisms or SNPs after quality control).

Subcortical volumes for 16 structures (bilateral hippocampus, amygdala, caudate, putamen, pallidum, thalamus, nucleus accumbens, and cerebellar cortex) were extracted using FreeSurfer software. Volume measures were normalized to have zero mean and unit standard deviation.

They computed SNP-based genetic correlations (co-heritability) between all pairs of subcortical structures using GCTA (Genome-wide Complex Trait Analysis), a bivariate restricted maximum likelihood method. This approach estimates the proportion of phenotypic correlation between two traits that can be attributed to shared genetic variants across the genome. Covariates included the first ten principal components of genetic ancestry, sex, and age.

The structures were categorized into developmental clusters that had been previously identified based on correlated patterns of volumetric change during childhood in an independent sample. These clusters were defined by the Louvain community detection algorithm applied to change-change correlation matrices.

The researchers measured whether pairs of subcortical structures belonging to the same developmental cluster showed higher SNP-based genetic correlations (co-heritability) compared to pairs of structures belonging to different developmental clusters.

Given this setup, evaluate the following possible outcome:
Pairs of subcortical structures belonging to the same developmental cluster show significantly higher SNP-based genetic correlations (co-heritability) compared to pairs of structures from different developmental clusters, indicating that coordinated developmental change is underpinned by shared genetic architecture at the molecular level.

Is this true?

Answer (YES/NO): YES